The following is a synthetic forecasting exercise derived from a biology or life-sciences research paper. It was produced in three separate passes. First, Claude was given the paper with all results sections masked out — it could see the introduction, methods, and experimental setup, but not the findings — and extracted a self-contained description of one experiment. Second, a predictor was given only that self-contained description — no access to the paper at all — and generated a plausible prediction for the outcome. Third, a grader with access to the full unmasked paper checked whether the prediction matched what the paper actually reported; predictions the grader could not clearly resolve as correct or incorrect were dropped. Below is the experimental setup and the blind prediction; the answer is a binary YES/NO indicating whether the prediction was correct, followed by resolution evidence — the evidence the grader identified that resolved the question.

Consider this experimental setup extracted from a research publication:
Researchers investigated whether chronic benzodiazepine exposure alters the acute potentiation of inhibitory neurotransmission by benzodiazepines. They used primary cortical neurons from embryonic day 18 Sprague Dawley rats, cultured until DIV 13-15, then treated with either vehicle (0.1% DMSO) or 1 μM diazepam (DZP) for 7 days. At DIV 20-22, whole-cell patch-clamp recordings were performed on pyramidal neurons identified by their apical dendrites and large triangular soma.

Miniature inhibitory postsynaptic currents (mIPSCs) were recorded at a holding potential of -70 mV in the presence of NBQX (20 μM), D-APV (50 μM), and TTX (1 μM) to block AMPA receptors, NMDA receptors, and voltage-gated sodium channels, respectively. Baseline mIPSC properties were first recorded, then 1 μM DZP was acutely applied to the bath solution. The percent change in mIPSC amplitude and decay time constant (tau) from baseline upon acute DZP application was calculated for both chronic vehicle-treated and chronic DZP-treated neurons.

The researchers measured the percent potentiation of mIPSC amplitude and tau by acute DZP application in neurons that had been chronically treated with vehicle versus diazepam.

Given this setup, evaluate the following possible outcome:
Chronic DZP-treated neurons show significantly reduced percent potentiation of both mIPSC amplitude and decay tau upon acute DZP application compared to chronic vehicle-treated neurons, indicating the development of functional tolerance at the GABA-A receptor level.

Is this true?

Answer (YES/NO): YES